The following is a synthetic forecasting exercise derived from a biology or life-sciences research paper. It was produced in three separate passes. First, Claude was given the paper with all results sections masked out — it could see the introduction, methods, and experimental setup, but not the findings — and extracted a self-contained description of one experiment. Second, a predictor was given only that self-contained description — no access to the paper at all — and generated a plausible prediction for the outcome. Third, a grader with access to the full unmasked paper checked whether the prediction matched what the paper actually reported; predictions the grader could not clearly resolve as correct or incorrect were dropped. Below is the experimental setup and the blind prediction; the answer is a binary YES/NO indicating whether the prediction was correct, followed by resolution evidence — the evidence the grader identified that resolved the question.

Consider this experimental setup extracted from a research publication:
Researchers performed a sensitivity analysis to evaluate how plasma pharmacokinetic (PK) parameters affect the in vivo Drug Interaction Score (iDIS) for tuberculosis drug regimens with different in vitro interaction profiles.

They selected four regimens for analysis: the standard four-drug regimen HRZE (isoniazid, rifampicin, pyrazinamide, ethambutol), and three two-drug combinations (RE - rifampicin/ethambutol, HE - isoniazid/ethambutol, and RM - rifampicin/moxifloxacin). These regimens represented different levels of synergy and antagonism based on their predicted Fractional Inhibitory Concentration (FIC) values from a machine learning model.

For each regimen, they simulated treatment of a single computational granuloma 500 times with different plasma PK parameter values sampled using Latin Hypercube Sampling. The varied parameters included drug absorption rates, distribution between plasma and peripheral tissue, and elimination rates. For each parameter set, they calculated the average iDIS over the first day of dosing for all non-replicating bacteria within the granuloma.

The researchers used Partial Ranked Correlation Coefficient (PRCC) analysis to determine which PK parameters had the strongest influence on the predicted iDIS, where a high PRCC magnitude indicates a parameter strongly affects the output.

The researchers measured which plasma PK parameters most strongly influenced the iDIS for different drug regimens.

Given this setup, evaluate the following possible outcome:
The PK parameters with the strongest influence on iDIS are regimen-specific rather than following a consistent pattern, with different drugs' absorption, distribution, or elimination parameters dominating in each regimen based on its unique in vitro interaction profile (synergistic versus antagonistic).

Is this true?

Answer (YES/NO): NO